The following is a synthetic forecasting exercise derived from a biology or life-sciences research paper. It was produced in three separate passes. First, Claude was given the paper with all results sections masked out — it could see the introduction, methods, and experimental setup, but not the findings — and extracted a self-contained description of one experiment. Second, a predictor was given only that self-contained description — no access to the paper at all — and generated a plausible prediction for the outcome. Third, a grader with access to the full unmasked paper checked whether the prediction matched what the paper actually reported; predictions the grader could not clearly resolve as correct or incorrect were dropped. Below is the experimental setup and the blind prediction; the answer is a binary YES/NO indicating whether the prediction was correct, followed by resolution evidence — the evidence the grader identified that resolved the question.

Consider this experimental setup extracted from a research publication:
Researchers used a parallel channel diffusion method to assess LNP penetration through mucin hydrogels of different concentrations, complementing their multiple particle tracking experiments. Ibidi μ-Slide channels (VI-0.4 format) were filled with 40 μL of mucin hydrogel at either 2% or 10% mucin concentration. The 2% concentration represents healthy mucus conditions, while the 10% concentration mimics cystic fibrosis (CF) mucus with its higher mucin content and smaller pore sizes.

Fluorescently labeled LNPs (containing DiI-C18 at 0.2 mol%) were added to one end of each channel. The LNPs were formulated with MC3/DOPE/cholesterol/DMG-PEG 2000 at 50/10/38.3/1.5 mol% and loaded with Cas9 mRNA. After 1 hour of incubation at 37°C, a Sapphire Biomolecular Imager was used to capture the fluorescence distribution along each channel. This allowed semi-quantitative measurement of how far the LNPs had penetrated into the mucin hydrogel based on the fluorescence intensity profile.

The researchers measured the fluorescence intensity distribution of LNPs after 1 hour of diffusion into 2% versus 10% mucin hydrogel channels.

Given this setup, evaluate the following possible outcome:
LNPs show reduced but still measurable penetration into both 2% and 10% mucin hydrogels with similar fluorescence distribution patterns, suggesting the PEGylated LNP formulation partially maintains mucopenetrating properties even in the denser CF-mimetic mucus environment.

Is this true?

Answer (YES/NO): NO